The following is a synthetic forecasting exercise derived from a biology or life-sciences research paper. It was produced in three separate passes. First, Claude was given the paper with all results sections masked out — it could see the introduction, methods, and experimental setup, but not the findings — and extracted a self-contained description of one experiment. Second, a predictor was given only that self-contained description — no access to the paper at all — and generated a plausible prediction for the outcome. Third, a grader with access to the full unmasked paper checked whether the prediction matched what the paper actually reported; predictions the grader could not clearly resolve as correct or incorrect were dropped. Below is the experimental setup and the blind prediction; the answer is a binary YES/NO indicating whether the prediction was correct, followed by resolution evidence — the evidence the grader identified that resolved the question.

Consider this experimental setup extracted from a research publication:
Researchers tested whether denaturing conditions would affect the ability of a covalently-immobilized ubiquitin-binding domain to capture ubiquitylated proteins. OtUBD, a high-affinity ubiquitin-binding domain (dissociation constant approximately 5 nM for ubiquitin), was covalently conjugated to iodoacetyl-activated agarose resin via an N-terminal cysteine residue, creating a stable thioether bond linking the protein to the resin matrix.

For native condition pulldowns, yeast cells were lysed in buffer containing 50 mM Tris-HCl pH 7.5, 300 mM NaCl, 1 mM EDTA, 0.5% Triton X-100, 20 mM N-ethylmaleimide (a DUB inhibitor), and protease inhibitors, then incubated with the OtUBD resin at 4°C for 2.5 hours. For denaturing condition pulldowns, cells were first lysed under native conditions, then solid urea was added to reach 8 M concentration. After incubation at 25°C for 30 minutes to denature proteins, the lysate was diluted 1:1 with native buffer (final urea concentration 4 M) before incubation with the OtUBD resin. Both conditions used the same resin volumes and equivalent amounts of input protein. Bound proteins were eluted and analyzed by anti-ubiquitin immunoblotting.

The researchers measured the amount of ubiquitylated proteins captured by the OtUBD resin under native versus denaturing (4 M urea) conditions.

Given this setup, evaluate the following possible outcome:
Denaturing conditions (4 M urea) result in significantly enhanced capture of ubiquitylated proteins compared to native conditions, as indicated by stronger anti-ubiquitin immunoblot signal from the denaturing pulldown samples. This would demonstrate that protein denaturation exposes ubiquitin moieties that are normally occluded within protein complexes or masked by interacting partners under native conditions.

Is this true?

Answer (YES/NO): NO